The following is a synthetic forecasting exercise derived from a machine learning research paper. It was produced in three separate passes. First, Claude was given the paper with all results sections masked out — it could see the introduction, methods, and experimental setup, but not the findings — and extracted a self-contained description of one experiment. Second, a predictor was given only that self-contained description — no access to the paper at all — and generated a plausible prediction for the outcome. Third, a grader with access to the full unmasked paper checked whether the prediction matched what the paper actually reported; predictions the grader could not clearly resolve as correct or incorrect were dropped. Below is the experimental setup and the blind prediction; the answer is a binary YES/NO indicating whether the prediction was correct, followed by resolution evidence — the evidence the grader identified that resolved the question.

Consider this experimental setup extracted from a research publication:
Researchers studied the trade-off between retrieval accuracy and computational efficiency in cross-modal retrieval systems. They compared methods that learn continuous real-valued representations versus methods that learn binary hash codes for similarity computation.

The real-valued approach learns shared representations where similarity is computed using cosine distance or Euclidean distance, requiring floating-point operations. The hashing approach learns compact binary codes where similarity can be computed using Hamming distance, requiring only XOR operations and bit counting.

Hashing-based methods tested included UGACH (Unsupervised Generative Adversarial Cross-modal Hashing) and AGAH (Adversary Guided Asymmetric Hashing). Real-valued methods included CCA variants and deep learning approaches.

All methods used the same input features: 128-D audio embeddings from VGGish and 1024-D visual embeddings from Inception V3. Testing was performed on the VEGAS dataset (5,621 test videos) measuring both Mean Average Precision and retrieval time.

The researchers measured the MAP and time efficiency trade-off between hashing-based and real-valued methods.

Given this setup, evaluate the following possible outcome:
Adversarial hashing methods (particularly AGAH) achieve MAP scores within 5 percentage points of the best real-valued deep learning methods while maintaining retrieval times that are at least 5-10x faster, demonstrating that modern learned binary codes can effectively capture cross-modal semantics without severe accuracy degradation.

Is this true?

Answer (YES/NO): NO